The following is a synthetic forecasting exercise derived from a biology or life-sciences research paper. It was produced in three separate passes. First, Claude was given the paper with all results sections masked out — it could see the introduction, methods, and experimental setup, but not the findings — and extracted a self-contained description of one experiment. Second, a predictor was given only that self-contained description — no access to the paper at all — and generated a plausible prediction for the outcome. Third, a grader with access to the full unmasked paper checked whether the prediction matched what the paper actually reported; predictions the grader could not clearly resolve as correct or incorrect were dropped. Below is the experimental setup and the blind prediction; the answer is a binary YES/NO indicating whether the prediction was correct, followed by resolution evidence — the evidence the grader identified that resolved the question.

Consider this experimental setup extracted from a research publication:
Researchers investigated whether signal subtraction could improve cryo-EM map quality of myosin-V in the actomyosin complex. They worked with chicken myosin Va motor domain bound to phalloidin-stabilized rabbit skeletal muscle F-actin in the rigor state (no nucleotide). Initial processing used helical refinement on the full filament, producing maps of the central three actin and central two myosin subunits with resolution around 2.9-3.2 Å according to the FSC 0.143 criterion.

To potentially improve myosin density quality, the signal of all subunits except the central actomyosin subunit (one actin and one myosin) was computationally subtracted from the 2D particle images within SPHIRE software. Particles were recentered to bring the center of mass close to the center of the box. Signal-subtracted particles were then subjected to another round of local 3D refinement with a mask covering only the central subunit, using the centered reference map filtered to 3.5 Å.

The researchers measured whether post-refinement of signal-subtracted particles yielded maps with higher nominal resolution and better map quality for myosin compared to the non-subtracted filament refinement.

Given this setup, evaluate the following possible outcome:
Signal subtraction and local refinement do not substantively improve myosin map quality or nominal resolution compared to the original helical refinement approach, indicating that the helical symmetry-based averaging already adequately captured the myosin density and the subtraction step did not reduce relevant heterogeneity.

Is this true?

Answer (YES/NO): NO